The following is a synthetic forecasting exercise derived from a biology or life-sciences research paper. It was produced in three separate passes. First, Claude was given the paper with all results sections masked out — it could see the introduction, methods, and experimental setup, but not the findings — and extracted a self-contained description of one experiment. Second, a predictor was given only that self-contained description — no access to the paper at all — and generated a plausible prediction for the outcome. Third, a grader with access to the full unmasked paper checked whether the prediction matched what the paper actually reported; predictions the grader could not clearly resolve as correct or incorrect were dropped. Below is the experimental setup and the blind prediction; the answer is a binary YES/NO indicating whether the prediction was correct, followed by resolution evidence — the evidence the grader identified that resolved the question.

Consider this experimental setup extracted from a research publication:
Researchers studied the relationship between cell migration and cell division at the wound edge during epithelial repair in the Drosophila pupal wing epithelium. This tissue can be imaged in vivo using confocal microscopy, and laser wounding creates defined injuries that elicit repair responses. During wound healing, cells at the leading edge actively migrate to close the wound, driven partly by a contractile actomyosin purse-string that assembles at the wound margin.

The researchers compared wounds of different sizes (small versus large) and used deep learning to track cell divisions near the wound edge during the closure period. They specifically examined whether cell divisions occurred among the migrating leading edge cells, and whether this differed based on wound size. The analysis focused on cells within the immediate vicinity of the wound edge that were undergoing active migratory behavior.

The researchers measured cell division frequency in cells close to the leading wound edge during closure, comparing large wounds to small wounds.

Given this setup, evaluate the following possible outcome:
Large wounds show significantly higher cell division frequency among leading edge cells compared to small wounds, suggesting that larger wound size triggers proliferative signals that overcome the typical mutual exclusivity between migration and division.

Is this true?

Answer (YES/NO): NO